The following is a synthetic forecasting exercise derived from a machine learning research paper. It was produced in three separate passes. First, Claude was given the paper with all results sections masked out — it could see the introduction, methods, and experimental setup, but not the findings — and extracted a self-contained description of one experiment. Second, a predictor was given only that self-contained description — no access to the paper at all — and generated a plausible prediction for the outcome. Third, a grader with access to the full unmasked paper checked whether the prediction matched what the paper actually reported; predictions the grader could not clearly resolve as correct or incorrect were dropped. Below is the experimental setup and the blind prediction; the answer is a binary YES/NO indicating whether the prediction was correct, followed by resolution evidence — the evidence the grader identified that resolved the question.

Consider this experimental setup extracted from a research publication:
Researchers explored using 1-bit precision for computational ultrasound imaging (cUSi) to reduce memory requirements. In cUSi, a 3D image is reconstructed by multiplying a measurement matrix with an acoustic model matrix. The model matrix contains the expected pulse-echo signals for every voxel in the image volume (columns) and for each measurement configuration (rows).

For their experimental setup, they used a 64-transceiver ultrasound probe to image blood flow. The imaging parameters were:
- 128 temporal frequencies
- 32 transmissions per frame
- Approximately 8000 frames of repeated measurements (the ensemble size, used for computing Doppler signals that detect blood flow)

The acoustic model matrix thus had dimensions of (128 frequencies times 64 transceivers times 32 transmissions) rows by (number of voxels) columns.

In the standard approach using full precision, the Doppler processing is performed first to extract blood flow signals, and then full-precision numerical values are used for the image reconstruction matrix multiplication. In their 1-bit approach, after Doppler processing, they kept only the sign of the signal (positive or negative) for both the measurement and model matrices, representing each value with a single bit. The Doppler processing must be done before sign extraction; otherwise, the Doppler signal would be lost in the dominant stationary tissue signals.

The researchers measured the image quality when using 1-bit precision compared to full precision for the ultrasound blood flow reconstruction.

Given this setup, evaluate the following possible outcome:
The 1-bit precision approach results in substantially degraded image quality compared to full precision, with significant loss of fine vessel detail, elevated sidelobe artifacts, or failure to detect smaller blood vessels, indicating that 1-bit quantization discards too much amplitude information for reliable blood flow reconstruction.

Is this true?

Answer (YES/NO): NO